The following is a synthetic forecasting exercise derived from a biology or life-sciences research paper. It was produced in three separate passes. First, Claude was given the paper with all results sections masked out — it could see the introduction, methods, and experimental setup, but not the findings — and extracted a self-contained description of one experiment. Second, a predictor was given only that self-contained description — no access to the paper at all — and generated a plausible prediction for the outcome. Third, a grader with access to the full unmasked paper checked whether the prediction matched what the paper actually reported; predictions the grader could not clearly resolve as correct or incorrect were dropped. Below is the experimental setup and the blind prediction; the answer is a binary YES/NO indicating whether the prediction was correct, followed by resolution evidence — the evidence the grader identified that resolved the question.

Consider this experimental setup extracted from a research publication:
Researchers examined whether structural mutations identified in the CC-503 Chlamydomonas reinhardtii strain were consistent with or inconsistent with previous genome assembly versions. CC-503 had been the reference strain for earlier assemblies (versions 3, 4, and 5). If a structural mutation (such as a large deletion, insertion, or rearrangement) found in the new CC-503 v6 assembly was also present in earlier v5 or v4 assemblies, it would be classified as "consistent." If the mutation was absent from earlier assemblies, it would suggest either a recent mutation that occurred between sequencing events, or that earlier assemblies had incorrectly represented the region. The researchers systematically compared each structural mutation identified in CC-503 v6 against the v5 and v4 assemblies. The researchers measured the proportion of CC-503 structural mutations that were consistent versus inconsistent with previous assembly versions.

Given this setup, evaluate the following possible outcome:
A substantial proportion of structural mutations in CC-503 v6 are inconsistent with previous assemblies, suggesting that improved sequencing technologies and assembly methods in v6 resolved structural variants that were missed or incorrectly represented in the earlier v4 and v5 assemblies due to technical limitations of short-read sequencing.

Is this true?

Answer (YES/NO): NO